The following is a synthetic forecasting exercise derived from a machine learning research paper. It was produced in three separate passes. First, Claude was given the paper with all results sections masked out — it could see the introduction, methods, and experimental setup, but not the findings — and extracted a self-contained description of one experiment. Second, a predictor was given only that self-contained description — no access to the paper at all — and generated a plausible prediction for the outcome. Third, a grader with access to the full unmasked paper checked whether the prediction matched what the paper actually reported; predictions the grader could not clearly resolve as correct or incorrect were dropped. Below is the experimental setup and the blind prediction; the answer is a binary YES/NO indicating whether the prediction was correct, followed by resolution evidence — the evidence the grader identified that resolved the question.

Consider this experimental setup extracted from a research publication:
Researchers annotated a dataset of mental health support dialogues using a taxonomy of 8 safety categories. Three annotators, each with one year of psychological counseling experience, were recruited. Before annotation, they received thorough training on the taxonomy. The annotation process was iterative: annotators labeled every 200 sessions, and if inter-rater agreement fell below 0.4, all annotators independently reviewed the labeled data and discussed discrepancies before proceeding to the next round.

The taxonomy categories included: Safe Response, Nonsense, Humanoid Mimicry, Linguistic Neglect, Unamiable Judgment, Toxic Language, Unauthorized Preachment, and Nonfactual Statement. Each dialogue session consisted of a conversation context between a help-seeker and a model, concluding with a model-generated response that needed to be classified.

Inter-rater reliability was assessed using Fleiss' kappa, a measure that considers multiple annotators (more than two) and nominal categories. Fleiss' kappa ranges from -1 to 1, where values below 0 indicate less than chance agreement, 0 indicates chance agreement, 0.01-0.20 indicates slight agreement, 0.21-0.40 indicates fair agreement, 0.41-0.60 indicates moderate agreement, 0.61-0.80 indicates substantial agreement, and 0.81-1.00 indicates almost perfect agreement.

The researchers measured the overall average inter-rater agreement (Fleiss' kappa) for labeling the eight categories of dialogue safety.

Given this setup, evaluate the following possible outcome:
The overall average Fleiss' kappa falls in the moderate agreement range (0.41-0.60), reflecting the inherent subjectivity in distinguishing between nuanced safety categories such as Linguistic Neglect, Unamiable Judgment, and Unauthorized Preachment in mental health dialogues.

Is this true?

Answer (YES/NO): YES